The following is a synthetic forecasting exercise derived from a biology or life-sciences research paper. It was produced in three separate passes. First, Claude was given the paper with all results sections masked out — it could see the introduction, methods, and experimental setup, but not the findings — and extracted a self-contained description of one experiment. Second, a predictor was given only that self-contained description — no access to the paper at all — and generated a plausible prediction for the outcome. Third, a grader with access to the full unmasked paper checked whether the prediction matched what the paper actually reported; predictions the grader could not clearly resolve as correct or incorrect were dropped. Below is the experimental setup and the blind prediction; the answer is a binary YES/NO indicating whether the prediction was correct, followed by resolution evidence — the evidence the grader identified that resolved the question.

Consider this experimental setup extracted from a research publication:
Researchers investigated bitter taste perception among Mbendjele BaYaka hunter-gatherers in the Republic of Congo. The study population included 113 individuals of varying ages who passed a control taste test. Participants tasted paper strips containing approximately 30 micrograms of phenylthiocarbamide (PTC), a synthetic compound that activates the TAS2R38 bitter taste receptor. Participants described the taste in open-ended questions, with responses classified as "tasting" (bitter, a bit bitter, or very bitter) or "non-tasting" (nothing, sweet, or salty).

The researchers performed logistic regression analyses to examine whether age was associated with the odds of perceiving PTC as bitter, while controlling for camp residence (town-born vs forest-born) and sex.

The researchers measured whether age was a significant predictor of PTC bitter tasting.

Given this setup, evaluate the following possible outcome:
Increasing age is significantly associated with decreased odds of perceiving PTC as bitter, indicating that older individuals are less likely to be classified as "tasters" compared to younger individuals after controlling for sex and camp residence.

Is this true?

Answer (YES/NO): NO